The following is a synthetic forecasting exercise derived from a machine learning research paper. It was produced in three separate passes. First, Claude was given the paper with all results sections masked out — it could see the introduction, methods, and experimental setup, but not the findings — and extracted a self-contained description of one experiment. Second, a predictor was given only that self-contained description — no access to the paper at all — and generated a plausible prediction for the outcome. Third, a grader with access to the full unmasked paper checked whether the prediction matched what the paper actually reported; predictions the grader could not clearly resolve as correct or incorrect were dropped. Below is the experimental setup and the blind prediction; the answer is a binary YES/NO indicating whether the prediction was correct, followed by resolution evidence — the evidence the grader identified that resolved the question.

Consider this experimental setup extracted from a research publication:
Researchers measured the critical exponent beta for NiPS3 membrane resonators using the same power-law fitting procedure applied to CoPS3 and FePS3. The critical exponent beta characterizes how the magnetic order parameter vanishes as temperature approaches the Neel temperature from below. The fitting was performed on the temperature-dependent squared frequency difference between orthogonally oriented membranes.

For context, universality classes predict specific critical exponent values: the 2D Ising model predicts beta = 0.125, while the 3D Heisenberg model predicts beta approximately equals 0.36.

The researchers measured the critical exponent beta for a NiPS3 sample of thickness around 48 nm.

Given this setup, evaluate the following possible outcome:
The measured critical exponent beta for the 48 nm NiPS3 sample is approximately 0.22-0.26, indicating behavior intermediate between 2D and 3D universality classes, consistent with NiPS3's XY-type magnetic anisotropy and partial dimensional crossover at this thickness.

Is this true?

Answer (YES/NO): NO